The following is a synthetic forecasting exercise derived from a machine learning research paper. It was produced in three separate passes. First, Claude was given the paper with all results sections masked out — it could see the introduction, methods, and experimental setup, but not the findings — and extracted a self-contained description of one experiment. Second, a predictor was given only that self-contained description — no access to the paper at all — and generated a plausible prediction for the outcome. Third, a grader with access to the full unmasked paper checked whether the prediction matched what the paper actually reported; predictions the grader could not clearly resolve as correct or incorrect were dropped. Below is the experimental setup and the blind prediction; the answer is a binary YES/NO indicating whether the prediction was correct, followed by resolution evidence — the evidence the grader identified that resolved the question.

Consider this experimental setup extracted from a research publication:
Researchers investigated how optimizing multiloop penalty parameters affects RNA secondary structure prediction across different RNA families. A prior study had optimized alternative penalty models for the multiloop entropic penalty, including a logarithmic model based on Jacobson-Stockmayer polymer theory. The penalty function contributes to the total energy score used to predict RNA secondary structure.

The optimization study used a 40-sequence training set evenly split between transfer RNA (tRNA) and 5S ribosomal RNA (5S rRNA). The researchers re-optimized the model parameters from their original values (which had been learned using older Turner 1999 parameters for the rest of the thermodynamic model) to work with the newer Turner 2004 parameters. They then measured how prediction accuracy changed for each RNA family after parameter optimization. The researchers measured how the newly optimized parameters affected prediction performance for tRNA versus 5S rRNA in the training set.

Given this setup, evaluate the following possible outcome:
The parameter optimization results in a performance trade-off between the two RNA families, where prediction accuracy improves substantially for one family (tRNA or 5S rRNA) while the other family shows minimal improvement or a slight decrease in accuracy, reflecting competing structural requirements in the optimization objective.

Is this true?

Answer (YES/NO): YES